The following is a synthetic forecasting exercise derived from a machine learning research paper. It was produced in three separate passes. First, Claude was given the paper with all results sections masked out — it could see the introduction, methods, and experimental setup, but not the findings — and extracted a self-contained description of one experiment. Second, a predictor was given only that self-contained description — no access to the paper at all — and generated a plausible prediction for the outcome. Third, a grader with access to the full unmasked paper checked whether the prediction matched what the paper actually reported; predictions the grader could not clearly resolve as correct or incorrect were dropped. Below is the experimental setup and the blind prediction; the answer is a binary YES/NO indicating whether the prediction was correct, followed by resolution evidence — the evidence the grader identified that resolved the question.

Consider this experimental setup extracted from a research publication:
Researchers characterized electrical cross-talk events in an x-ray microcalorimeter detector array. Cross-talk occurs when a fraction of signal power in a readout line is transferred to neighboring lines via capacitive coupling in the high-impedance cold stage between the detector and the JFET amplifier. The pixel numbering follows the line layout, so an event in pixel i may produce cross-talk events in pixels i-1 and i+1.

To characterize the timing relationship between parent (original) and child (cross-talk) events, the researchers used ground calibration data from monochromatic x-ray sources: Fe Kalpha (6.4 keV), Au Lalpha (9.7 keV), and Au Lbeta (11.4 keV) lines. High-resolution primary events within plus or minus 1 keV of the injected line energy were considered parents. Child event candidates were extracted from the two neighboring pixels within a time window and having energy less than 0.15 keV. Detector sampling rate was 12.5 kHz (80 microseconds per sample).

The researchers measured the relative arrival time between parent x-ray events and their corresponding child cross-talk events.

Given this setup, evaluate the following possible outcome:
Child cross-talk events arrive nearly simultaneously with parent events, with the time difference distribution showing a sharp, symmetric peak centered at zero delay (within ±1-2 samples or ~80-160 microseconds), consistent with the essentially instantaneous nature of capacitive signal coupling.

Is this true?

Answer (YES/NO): NO